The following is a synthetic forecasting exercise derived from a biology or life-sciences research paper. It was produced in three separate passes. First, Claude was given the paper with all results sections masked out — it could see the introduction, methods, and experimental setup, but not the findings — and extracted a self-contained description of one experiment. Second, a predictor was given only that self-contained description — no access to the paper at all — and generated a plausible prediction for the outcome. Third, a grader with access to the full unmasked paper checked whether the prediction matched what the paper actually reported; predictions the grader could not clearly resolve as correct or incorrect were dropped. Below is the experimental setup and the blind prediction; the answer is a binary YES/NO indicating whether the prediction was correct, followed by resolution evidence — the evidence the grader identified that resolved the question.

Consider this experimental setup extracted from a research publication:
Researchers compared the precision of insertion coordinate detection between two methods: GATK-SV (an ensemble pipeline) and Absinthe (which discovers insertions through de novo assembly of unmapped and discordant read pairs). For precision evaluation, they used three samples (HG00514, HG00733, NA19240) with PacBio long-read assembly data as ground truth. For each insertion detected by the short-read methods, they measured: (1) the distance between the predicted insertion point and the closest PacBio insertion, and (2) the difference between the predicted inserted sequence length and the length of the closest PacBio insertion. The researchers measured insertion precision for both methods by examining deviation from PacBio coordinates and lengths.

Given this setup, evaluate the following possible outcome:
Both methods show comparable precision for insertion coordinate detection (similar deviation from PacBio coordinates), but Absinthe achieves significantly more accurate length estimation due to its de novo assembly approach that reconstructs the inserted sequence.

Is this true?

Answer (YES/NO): NO